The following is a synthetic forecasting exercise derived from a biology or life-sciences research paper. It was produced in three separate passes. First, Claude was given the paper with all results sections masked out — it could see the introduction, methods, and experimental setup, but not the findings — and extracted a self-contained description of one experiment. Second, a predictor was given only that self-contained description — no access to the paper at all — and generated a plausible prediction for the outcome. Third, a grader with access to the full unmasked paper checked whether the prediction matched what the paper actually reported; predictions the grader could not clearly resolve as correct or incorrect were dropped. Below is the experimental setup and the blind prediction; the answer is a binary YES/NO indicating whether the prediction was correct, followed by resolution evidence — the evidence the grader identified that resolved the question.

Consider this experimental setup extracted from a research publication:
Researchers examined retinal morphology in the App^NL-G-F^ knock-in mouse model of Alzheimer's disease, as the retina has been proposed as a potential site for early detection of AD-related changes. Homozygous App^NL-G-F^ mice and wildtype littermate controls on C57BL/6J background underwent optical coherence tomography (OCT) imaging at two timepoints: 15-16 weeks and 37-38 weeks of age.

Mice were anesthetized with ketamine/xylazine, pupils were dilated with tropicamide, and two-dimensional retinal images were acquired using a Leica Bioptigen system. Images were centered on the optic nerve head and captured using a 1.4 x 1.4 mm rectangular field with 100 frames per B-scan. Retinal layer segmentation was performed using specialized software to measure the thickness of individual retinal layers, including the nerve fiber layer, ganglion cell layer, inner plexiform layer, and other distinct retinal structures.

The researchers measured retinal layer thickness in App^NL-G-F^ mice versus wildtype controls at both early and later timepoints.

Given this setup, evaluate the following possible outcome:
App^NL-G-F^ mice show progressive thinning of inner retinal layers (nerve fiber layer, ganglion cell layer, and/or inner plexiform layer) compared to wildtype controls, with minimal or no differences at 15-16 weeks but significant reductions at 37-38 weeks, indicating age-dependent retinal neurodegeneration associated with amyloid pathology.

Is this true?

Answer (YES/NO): NO